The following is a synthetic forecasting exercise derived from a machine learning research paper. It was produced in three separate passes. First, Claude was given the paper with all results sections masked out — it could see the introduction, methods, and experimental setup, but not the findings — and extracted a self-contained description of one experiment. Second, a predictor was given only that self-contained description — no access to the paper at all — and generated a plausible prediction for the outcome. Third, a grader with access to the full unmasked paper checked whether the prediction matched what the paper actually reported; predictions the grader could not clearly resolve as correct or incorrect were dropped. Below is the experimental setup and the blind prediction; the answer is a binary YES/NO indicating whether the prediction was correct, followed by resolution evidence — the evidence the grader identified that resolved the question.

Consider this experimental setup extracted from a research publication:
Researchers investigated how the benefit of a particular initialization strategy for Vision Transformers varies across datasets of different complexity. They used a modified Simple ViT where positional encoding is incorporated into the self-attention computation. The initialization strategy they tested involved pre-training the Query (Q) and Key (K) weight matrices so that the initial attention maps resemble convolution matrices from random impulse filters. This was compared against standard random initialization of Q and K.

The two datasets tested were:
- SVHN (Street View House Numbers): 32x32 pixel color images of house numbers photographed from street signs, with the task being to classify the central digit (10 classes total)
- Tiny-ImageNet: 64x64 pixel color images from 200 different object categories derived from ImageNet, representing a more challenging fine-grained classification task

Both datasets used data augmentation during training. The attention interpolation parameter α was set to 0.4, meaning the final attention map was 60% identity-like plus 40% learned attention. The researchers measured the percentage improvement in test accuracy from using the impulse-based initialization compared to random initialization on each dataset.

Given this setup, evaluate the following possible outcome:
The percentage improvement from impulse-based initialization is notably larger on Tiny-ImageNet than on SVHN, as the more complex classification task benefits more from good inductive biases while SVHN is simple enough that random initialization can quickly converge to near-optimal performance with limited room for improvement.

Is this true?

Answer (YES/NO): YES